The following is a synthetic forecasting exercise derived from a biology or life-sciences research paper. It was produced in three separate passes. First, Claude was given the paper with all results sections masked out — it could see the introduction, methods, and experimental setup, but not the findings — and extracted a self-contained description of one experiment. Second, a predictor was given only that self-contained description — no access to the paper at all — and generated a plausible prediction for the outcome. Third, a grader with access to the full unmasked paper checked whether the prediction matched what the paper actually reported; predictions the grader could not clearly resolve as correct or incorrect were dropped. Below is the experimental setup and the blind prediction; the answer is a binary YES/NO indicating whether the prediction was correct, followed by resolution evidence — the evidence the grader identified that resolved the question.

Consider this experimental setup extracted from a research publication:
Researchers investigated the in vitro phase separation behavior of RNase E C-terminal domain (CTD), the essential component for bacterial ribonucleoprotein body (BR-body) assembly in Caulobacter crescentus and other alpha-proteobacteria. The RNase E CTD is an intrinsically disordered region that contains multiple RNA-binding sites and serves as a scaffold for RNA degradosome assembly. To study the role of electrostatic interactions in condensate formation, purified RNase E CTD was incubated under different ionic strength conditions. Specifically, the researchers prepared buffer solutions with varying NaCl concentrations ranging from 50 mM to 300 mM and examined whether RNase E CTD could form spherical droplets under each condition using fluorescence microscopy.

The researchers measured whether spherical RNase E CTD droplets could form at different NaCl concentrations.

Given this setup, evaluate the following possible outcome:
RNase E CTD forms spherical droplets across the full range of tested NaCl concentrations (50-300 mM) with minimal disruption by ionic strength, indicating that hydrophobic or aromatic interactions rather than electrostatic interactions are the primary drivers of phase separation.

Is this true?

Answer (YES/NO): NO